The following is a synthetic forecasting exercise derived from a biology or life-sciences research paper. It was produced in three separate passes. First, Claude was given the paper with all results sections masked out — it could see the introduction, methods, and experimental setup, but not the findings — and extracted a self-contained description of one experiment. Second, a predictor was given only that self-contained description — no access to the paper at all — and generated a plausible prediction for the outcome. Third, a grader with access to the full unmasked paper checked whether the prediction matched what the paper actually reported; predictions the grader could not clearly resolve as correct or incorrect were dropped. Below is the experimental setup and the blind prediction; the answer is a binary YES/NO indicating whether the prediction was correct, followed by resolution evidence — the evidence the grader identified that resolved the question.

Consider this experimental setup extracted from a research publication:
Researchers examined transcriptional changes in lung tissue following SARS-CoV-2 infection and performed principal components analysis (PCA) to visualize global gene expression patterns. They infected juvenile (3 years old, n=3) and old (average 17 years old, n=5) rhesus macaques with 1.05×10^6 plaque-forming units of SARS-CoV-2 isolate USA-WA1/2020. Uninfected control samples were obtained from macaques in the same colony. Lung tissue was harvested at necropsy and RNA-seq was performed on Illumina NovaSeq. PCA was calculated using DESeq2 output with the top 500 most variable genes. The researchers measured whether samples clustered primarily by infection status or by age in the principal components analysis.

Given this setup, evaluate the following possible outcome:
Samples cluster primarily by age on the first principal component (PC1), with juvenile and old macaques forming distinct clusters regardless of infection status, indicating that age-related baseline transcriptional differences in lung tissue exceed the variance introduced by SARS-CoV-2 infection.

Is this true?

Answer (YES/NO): NO